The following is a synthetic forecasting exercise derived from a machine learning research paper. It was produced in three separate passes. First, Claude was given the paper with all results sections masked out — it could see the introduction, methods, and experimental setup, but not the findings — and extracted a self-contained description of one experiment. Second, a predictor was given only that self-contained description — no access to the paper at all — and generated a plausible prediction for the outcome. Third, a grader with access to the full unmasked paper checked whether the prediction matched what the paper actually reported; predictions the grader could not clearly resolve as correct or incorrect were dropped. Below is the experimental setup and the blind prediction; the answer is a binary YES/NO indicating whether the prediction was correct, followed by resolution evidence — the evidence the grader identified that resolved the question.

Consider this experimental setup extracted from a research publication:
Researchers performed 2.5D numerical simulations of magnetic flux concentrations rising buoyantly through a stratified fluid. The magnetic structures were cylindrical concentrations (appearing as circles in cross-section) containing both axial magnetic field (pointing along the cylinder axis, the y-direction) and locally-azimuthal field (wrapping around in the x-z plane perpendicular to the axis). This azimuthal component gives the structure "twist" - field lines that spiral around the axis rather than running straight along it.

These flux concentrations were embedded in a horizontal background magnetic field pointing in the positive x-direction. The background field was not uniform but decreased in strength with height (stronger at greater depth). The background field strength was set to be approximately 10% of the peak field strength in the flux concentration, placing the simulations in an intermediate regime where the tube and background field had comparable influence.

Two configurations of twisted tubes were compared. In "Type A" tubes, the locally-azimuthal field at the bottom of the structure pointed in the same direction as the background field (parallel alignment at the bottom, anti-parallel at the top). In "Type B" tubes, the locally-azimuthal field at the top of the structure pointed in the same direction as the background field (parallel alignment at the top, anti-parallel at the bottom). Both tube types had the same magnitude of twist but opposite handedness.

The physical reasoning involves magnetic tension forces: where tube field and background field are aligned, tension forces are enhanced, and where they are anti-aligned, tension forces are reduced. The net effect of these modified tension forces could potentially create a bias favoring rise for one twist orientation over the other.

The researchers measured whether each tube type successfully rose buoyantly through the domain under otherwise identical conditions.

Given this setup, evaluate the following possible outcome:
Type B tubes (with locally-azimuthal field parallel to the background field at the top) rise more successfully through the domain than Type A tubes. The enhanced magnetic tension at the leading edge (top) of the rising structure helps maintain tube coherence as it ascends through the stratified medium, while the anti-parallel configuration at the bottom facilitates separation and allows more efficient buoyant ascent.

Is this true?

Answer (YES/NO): NO